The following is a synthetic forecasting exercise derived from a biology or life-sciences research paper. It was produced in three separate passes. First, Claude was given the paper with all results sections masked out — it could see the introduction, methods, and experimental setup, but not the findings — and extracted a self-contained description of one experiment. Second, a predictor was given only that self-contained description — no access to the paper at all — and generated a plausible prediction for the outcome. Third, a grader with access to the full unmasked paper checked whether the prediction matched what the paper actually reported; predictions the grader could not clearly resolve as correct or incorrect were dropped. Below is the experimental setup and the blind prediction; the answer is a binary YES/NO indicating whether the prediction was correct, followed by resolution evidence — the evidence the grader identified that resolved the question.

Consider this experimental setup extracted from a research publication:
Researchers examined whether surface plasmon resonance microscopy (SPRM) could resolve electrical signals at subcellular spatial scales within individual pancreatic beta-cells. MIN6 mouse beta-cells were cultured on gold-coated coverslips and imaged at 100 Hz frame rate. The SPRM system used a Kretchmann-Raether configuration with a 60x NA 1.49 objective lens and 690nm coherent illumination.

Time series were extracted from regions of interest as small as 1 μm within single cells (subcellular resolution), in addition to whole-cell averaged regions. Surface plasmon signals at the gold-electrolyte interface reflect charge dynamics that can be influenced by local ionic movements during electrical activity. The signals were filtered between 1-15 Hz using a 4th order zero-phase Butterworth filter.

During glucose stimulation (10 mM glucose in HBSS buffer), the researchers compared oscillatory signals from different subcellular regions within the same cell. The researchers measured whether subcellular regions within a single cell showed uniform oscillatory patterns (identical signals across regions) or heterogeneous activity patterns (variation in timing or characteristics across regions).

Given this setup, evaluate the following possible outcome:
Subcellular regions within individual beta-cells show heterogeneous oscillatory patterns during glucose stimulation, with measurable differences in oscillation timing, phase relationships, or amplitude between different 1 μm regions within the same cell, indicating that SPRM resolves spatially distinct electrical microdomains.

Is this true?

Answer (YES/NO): YES